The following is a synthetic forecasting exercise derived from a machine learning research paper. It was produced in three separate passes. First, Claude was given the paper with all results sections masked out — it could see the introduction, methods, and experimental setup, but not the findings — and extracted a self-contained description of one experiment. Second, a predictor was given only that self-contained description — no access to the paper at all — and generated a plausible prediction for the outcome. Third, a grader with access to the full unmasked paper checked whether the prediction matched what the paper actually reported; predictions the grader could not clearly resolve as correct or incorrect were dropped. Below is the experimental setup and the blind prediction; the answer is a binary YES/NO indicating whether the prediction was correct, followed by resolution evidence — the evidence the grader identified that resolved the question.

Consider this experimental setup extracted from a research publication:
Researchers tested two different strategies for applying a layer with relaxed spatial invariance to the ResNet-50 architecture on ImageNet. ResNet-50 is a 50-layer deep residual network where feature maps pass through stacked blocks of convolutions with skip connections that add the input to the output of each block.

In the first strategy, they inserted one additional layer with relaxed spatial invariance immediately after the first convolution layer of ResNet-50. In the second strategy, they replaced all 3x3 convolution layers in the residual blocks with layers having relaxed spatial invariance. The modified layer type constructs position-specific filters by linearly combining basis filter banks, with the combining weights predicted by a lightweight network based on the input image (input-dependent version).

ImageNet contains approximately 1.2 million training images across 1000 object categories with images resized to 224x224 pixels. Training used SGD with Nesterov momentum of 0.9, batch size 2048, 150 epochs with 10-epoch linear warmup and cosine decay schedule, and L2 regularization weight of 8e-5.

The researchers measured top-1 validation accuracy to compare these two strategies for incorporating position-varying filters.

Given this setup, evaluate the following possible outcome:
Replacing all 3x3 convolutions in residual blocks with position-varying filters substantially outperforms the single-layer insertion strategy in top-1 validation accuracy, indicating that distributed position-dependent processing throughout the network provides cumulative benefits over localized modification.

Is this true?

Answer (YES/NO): NO